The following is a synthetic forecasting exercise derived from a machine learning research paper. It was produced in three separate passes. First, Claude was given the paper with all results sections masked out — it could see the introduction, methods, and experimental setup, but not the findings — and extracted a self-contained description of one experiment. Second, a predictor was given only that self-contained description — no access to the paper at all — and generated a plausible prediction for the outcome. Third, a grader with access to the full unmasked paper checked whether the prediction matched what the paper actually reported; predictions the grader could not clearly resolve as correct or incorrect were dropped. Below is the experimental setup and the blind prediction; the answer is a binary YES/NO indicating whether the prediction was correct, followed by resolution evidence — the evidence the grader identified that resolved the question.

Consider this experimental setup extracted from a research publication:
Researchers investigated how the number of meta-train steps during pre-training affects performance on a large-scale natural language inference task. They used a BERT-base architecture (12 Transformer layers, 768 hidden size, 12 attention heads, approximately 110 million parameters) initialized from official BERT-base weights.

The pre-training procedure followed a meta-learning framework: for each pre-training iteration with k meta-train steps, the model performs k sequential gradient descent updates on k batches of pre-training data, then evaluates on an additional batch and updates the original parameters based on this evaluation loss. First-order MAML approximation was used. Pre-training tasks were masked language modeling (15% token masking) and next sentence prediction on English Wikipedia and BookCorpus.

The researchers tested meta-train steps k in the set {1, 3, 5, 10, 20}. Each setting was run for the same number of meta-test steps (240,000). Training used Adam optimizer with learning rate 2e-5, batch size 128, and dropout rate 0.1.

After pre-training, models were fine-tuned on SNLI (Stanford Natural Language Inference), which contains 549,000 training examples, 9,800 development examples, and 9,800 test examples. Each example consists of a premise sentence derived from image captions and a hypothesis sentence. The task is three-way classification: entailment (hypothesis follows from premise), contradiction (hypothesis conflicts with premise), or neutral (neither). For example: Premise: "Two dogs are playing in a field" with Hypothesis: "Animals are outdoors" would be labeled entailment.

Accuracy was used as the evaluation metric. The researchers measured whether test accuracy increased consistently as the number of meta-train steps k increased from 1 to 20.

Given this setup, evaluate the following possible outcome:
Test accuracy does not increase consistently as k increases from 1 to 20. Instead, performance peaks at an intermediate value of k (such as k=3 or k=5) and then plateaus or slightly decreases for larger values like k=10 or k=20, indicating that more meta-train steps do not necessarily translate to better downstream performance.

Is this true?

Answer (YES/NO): YES